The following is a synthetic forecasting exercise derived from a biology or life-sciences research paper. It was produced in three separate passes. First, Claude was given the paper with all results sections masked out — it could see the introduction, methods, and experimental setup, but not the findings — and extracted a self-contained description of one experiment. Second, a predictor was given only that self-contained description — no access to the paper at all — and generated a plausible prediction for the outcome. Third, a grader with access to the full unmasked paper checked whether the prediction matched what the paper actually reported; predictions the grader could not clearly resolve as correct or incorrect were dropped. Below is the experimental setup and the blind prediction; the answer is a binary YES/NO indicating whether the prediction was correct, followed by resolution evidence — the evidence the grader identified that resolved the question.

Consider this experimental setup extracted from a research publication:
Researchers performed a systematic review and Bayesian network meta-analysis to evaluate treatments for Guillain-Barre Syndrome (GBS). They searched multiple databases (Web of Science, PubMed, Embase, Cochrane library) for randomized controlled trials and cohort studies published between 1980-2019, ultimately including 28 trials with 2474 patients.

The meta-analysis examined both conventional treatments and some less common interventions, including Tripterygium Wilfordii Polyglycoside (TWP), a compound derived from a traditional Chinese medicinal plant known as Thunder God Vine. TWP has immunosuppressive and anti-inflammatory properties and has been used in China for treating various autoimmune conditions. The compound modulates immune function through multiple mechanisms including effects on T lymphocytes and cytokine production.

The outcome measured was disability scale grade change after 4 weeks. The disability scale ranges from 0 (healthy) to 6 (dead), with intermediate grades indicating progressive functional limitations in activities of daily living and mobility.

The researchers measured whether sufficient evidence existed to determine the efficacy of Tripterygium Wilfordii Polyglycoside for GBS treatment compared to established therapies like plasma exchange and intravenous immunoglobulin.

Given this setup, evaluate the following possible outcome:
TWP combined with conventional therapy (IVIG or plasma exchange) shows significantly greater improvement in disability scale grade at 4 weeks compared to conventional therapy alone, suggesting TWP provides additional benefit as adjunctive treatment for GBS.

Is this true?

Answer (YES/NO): NO